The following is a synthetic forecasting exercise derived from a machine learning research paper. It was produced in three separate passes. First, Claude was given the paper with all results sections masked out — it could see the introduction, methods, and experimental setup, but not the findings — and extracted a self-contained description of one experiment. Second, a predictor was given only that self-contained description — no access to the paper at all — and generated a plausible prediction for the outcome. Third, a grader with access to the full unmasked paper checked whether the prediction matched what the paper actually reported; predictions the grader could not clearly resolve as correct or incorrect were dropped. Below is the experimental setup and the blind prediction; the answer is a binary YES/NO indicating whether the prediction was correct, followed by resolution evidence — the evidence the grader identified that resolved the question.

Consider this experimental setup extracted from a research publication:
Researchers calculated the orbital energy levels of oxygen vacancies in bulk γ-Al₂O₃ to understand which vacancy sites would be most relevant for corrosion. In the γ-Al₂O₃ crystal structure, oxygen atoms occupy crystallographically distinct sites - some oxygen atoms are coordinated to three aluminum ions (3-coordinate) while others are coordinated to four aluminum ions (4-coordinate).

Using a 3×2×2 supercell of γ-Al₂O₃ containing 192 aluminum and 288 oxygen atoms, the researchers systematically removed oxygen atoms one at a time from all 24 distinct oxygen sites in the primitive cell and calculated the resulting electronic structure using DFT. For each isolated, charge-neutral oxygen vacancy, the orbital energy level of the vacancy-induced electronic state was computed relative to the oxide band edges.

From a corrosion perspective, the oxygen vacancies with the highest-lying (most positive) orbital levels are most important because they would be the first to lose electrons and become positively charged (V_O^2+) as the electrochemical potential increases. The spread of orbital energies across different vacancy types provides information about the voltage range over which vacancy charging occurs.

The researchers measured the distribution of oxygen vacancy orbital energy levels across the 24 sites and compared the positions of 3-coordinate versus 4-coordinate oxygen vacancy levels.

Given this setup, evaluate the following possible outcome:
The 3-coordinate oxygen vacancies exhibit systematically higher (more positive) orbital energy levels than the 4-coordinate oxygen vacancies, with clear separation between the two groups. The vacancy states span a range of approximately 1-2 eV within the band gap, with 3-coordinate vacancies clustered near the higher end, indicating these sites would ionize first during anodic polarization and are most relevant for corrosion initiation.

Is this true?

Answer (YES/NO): NO